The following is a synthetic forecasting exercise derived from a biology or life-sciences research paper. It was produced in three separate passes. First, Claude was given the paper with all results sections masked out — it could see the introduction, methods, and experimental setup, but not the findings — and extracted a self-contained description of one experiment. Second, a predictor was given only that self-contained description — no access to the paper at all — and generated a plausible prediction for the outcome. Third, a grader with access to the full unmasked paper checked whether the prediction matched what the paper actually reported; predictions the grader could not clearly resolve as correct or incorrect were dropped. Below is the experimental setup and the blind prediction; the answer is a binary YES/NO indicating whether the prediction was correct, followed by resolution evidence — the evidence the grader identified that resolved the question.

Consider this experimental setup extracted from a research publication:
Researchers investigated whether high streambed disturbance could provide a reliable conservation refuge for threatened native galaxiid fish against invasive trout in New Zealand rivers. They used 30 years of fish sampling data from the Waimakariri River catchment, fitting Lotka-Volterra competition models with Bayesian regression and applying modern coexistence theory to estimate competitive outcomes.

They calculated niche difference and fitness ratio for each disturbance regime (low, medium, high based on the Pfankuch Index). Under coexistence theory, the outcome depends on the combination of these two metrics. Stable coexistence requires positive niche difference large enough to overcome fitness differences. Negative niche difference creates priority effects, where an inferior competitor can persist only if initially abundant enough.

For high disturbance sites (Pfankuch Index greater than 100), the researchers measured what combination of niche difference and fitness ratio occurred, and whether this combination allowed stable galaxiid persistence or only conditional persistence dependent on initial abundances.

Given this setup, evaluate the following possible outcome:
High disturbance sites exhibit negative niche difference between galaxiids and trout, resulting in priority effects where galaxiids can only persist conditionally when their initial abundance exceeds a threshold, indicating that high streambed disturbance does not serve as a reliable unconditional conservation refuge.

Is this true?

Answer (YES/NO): NO